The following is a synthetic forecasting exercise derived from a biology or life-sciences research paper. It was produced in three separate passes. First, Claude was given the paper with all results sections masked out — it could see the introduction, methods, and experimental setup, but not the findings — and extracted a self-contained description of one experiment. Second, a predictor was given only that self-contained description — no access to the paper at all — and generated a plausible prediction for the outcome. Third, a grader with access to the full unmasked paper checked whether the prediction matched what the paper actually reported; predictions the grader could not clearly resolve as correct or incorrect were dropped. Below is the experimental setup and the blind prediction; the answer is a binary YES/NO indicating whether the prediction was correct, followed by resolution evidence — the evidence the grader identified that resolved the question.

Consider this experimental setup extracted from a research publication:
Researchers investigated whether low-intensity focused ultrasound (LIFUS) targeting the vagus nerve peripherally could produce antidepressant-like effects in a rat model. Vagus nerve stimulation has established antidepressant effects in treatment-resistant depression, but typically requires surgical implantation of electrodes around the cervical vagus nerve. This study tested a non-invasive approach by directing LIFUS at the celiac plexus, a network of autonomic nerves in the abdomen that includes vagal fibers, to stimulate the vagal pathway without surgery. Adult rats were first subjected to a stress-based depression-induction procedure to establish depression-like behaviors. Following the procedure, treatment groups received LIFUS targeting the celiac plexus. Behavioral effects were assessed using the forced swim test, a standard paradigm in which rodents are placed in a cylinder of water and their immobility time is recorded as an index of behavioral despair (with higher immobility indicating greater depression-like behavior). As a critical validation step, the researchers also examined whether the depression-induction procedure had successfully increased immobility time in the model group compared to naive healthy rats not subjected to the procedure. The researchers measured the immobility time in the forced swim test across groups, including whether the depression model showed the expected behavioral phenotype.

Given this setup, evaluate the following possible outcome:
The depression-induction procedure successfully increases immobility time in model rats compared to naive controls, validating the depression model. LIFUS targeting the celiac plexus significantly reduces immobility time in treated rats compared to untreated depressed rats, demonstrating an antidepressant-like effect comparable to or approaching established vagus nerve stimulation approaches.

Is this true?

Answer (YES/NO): NO